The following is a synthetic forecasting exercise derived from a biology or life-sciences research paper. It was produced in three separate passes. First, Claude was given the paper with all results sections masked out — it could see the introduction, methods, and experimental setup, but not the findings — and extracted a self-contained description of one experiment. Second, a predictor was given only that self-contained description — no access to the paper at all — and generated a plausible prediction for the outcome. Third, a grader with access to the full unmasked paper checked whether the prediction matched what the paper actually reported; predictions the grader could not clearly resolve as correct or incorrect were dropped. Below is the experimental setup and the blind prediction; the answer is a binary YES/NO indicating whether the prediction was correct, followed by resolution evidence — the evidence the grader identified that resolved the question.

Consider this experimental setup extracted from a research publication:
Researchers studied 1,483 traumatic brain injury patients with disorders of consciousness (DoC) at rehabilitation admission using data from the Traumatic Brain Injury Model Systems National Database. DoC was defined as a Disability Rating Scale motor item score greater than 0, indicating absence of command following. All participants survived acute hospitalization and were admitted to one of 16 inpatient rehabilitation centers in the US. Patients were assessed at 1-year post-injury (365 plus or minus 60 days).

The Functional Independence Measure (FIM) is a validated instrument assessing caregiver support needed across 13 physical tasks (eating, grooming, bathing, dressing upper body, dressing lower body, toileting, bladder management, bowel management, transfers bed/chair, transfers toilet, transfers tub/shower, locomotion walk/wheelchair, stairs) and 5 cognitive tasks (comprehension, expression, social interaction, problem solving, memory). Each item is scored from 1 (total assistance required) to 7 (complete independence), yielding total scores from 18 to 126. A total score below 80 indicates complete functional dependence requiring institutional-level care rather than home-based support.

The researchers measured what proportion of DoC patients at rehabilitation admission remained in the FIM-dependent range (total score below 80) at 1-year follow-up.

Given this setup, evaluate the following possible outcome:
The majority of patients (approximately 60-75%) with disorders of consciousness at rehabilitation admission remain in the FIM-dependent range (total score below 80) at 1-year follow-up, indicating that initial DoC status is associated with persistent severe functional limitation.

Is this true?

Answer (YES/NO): NO